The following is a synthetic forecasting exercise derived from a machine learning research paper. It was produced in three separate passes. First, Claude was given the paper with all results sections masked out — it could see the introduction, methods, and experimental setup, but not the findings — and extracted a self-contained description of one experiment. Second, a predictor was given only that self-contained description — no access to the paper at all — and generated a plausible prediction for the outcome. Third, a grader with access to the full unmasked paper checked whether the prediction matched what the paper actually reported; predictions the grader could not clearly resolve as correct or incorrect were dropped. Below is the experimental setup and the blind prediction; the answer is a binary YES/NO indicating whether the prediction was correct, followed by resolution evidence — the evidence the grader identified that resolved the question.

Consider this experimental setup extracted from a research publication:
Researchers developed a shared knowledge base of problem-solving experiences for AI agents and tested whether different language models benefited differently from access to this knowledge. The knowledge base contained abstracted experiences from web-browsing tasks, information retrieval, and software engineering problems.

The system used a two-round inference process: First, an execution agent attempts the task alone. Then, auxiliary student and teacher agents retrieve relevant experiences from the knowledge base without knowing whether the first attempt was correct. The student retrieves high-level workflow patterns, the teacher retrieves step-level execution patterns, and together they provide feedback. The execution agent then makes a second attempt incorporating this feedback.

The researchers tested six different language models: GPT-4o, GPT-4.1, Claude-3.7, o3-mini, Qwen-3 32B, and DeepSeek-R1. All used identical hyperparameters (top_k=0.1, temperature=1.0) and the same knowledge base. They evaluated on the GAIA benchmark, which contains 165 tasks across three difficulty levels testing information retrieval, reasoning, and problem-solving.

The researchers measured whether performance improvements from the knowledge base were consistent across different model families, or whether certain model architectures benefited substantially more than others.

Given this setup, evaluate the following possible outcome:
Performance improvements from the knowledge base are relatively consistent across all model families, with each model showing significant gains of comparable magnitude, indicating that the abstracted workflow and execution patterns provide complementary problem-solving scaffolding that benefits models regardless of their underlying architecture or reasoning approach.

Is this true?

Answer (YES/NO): NO